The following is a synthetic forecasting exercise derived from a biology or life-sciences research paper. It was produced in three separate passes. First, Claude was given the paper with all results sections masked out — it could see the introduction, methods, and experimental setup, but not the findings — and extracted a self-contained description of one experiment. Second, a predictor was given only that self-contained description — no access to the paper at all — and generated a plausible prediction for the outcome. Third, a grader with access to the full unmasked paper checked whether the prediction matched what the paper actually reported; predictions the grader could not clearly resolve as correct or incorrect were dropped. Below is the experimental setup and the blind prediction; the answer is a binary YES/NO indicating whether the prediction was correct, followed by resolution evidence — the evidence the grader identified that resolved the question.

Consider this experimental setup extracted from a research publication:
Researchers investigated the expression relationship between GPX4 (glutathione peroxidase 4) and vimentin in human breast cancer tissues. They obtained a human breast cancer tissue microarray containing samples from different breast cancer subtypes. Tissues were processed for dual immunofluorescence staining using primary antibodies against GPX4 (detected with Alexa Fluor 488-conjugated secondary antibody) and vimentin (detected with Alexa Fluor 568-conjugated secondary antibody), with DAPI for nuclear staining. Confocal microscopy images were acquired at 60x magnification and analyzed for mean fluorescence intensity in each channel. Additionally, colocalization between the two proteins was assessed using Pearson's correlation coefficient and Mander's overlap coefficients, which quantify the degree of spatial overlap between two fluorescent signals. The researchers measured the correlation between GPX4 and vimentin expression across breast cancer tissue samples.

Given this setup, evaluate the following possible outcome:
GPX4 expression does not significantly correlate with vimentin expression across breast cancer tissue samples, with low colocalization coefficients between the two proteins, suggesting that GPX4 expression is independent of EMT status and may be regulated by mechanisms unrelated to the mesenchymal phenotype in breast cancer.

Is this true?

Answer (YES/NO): NO